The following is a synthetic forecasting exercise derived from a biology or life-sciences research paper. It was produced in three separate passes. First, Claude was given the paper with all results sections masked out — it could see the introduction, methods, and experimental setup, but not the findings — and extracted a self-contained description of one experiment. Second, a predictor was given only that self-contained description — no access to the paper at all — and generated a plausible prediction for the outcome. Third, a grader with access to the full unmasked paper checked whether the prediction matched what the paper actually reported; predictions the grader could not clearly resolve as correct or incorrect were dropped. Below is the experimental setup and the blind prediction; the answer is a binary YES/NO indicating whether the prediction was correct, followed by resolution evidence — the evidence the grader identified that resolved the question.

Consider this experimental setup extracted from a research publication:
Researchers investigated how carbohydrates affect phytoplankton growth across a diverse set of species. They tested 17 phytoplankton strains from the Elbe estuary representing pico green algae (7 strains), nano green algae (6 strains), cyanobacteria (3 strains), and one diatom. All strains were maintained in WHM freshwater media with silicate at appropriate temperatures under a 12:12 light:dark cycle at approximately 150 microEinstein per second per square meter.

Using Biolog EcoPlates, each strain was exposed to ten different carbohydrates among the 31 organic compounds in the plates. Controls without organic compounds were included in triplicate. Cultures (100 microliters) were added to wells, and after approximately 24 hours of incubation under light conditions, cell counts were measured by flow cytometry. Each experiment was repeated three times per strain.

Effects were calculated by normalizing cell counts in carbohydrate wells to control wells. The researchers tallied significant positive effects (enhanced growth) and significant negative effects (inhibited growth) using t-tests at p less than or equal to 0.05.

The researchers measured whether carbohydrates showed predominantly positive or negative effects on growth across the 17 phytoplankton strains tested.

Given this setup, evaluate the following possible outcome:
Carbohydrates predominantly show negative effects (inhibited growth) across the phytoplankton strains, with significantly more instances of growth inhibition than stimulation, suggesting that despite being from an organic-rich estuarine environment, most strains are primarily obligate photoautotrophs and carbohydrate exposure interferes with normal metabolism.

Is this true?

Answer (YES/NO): NO